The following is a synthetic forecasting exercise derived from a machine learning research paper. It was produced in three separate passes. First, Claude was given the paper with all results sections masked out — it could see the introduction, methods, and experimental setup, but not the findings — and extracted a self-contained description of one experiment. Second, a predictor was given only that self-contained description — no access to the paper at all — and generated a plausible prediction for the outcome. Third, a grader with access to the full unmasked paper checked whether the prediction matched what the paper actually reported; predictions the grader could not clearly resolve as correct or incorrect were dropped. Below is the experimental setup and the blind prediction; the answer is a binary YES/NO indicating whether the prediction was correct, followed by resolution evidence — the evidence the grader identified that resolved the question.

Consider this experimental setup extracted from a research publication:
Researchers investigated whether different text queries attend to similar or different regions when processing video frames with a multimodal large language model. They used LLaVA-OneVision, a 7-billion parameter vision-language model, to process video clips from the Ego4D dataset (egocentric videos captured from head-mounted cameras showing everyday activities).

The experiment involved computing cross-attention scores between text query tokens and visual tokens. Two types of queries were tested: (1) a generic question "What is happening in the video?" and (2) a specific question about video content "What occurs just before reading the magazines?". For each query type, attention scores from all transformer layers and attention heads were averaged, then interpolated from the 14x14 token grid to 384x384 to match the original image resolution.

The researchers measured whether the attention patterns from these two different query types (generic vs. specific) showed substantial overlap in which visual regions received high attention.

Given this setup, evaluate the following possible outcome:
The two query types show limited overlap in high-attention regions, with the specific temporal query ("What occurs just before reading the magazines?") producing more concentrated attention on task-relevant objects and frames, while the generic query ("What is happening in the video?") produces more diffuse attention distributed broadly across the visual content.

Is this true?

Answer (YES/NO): NO